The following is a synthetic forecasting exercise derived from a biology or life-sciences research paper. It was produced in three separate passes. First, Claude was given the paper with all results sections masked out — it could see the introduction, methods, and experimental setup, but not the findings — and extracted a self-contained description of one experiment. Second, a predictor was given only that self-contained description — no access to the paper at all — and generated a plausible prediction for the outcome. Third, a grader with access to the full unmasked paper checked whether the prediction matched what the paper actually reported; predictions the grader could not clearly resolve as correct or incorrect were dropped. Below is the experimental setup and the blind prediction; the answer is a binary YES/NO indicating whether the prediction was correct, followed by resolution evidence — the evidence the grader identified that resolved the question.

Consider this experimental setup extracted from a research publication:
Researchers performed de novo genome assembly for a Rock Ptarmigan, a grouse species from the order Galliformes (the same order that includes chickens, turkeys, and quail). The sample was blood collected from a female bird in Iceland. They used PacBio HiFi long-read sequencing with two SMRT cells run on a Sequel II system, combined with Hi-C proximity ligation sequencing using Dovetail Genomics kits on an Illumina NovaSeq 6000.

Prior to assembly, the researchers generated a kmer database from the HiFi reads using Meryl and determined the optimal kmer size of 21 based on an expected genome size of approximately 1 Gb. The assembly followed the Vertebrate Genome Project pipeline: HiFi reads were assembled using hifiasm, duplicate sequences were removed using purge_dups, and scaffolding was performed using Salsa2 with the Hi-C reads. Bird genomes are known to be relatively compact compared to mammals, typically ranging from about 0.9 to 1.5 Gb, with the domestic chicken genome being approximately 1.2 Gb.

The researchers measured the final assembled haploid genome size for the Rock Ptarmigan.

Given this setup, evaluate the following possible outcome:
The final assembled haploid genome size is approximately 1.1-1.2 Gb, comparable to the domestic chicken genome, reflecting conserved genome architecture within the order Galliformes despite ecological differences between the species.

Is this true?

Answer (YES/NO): NO